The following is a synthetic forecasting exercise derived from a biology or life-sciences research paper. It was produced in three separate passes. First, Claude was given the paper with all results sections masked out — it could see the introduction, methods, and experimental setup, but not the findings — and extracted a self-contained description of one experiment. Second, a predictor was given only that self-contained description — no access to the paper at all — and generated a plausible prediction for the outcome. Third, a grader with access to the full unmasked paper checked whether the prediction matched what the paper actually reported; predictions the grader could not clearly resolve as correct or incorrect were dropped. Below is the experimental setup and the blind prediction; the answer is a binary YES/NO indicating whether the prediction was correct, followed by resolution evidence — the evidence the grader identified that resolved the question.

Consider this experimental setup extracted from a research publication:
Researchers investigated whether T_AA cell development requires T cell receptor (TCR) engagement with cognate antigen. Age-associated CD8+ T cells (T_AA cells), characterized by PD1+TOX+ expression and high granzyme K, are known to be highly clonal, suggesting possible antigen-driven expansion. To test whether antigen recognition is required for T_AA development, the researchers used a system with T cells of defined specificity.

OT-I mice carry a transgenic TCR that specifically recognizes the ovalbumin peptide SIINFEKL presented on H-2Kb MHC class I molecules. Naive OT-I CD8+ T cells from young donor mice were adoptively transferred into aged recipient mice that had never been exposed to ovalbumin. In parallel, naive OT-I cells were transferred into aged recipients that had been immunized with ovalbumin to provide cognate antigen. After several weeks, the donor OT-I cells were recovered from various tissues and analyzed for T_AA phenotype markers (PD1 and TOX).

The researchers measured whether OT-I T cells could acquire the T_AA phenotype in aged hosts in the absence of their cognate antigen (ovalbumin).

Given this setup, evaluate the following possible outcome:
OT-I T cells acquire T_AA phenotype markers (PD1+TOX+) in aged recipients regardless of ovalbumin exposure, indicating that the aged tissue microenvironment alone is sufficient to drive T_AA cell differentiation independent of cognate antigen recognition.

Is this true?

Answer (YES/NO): NO